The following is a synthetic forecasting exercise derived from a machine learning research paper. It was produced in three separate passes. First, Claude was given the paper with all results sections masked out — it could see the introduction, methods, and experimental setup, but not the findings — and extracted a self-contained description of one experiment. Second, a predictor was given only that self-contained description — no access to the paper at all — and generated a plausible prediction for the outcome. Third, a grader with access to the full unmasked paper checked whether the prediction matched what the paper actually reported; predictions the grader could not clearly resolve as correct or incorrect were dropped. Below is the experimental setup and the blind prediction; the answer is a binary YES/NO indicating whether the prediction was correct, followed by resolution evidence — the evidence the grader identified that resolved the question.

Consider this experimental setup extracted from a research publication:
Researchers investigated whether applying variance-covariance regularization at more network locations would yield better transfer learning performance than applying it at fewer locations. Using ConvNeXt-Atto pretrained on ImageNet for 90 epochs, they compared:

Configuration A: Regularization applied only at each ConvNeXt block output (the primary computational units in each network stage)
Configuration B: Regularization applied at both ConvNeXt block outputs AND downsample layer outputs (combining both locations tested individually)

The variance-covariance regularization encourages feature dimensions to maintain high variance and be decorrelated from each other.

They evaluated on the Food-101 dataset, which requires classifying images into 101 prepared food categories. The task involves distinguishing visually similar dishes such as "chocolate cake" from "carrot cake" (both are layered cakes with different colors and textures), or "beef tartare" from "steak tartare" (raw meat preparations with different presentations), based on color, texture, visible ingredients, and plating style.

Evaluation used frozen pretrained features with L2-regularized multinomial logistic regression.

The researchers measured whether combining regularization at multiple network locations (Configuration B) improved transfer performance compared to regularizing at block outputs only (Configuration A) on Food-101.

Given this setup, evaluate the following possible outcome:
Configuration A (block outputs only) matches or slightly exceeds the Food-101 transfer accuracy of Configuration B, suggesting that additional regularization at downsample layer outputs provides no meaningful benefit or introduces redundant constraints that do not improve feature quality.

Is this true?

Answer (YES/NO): YES